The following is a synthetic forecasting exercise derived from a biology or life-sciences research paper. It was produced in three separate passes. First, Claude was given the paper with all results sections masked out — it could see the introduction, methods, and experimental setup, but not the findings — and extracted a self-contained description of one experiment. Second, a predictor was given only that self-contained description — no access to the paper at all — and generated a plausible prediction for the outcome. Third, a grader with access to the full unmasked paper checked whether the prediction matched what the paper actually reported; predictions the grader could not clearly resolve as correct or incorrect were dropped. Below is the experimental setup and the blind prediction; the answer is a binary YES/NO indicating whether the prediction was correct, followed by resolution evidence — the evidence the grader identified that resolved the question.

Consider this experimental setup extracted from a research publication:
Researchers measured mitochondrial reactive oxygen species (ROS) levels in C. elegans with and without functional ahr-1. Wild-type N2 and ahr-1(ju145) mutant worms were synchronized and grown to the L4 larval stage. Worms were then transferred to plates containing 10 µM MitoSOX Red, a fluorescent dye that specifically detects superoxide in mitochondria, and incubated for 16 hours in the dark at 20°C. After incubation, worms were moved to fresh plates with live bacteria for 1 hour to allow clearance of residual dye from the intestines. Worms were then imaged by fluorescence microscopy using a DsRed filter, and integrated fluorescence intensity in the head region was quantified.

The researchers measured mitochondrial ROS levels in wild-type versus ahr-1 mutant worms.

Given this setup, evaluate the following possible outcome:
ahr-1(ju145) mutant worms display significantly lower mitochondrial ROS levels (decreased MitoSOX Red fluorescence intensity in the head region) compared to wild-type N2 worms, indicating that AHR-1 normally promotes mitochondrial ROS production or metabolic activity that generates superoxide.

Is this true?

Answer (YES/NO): NO